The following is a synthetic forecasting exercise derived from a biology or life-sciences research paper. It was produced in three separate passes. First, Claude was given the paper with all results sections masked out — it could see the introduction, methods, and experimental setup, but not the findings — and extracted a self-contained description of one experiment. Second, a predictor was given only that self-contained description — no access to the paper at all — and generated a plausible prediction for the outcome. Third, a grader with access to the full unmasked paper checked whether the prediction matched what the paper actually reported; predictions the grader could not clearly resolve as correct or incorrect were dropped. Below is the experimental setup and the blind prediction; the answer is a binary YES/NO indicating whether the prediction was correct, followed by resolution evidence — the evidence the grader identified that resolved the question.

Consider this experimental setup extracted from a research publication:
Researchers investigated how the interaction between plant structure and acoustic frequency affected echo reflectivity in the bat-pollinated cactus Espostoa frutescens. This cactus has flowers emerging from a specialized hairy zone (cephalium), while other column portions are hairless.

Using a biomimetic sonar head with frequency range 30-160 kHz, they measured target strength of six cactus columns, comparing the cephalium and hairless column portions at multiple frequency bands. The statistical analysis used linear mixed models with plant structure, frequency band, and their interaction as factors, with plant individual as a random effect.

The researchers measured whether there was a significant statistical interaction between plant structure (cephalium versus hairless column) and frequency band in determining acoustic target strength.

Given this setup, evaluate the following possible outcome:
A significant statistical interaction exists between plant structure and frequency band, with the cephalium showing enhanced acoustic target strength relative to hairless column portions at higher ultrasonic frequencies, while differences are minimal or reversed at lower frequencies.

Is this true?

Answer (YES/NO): NO